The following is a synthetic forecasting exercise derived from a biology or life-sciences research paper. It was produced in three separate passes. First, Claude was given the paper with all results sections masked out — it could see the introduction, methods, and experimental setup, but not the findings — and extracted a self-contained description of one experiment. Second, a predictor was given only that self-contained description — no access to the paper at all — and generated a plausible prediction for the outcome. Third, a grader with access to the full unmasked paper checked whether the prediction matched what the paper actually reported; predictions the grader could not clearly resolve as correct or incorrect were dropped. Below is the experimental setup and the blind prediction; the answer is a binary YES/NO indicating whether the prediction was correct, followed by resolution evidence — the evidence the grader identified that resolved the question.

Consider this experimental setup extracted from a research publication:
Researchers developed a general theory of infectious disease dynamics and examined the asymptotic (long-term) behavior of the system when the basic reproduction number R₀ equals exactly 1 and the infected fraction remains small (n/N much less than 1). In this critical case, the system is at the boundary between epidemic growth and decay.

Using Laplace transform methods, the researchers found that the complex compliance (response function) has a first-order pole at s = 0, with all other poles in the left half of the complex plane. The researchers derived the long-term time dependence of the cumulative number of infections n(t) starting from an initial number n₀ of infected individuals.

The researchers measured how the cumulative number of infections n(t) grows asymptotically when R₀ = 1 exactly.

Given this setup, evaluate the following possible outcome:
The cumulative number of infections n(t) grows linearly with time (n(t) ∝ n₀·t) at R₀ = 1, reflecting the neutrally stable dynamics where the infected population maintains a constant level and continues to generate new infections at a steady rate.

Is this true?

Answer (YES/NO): YES